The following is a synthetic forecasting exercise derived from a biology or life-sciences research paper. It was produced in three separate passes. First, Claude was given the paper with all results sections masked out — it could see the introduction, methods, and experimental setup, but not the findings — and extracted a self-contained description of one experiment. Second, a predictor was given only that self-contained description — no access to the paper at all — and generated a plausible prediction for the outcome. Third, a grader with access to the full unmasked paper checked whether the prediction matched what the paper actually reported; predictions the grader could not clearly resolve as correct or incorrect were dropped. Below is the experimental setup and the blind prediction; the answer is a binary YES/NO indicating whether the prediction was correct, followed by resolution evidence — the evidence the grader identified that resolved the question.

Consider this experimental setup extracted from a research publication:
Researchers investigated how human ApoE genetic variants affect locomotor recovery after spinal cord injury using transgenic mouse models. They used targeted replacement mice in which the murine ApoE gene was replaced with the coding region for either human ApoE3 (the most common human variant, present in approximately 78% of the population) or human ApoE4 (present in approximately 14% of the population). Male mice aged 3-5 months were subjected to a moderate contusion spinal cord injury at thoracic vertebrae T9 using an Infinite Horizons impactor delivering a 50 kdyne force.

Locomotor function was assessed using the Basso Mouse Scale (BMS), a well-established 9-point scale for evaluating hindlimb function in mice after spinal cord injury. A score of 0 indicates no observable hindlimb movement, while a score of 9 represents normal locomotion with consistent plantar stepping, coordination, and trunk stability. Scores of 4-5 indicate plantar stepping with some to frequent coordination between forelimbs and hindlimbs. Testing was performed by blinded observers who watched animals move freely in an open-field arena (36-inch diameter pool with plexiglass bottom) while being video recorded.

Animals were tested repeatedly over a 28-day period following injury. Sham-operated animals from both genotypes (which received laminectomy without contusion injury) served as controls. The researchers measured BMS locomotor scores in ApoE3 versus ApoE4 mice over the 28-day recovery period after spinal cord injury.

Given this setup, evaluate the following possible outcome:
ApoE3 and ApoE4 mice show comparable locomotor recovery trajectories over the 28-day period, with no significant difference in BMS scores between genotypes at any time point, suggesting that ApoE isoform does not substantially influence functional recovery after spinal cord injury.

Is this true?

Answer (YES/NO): NO